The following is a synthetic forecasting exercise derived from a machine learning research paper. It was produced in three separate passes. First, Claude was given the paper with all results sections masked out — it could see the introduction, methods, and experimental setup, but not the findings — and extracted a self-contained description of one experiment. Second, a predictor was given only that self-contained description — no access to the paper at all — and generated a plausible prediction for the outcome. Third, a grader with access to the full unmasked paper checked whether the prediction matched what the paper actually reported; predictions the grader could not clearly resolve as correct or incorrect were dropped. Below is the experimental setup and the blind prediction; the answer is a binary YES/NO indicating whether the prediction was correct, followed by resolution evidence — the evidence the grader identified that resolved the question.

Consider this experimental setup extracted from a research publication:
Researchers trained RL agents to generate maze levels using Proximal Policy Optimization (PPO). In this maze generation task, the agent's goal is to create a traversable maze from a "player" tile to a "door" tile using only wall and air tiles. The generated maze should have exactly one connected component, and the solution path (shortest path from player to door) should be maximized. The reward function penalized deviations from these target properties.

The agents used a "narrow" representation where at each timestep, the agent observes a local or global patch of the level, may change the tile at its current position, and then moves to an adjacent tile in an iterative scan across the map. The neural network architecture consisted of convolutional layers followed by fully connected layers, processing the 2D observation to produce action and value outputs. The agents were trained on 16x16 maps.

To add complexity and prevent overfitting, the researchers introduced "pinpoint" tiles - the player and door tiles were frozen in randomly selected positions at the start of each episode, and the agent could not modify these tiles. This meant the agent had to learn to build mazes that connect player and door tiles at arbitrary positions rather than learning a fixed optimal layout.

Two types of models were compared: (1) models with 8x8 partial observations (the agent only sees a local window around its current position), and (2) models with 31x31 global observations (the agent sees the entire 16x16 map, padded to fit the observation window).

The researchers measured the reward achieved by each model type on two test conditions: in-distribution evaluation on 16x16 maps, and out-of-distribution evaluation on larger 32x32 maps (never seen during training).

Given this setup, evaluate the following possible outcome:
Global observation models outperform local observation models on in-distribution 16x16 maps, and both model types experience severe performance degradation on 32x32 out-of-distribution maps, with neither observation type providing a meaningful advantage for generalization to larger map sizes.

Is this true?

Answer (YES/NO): NO